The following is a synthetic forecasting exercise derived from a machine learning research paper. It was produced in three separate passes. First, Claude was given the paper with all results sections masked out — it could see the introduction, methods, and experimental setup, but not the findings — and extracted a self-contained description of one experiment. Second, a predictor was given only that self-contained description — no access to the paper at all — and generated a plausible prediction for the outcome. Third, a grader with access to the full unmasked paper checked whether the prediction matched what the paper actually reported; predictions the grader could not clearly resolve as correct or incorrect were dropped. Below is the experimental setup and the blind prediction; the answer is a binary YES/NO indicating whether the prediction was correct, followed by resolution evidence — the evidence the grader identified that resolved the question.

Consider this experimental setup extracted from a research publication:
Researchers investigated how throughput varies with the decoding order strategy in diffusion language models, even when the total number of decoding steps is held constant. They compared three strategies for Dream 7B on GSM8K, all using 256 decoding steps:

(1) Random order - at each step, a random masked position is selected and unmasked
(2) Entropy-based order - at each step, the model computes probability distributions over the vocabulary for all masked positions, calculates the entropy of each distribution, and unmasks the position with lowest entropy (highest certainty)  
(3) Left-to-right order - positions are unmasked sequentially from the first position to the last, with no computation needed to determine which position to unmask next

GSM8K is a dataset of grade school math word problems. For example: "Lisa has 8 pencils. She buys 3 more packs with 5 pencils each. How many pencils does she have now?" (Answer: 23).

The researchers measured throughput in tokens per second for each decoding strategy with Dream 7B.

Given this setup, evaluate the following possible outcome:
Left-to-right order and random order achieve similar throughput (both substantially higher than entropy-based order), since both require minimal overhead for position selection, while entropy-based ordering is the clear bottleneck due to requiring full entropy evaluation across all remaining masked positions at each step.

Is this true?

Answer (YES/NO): NO